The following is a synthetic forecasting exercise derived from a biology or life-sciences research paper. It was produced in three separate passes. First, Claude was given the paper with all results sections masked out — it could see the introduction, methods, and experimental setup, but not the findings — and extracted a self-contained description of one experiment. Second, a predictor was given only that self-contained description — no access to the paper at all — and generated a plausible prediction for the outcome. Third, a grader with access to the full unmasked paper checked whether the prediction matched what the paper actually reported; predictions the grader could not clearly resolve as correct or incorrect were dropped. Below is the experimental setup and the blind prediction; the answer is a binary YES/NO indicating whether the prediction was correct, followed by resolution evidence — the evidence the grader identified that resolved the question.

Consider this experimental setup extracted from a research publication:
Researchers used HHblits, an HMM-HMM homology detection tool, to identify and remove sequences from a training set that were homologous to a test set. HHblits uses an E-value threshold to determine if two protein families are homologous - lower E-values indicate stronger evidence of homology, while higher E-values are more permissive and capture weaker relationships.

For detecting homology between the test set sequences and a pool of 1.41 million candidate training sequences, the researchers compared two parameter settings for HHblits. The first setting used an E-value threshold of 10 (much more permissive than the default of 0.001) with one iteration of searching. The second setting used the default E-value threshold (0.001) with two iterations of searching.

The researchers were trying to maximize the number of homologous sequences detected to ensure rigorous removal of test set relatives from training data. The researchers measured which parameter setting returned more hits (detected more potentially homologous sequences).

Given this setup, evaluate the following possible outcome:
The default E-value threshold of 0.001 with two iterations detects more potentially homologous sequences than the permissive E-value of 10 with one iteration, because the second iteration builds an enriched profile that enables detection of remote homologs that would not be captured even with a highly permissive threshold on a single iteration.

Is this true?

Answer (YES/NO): NO